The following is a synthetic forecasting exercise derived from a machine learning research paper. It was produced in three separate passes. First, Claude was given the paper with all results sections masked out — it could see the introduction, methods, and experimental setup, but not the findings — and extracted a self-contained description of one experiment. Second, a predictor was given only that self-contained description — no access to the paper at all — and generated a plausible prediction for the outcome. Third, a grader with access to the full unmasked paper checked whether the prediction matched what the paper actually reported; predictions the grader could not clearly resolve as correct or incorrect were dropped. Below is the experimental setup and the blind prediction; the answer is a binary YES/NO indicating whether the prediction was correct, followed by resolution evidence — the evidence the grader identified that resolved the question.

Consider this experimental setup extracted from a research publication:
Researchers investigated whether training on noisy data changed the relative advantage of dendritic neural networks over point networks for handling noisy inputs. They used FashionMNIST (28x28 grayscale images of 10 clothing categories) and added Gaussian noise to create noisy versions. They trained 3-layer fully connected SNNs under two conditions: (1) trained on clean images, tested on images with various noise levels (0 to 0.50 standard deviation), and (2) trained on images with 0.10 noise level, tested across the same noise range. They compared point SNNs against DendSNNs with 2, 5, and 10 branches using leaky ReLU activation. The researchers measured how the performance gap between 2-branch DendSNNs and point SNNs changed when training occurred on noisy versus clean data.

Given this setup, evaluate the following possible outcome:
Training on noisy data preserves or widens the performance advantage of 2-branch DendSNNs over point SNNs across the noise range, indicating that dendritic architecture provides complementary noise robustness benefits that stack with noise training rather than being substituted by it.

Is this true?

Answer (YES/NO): YES